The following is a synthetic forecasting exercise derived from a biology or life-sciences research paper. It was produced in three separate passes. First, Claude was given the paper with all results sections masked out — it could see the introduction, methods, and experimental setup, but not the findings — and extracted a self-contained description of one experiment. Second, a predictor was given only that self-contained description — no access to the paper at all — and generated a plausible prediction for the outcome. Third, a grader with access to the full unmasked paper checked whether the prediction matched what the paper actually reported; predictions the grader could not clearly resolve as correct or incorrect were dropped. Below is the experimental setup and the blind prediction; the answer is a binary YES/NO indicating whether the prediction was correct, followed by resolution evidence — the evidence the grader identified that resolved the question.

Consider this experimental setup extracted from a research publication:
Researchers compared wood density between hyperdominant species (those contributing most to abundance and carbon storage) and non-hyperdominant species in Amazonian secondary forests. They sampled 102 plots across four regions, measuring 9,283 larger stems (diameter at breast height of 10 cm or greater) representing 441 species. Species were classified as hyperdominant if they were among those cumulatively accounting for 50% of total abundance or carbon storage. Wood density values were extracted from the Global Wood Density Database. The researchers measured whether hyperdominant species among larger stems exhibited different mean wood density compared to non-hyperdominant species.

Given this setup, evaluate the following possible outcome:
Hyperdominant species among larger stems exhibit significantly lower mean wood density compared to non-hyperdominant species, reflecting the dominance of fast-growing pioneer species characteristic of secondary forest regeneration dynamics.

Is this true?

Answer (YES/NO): YES